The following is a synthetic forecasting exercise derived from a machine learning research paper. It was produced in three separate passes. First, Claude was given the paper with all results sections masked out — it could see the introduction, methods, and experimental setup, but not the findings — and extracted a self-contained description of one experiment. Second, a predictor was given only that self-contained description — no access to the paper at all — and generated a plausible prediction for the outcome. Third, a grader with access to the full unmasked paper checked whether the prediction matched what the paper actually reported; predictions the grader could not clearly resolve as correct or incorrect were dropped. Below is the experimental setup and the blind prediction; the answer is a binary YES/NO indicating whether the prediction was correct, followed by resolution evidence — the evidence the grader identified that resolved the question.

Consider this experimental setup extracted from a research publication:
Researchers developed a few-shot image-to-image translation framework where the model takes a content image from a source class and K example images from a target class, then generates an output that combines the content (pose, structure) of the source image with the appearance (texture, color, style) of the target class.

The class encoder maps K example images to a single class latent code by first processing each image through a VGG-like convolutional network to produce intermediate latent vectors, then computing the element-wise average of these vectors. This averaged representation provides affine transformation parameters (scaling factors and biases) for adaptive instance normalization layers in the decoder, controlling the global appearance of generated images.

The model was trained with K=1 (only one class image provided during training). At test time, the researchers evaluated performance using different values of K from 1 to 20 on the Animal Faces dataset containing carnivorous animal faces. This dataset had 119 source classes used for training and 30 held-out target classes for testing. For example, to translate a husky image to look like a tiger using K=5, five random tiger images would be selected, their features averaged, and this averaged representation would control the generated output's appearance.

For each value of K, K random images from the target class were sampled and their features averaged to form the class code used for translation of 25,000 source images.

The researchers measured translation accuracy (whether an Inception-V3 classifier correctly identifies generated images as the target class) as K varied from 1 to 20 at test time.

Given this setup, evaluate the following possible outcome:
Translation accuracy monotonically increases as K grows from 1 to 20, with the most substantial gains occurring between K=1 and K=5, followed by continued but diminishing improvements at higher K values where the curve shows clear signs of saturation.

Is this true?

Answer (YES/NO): YES